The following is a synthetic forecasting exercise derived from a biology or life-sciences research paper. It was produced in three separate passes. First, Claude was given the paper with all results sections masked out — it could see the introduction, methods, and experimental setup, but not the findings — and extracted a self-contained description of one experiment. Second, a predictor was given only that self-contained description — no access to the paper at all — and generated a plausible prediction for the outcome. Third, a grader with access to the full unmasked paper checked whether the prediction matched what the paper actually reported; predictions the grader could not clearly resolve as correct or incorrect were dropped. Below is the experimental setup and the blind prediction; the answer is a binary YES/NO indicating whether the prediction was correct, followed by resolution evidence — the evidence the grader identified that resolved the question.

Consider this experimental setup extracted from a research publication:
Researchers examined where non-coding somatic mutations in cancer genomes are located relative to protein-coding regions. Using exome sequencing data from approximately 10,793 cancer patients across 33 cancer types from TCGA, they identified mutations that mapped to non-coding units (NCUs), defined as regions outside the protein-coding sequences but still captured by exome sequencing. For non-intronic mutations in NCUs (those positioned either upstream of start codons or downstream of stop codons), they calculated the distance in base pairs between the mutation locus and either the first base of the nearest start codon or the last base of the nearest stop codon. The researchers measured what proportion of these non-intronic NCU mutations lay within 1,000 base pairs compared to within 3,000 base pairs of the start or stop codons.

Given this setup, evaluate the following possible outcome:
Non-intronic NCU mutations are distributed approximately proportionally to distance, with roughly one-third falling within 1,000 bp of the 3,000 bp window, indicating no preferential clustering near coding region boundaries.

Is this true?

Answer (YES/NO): NO